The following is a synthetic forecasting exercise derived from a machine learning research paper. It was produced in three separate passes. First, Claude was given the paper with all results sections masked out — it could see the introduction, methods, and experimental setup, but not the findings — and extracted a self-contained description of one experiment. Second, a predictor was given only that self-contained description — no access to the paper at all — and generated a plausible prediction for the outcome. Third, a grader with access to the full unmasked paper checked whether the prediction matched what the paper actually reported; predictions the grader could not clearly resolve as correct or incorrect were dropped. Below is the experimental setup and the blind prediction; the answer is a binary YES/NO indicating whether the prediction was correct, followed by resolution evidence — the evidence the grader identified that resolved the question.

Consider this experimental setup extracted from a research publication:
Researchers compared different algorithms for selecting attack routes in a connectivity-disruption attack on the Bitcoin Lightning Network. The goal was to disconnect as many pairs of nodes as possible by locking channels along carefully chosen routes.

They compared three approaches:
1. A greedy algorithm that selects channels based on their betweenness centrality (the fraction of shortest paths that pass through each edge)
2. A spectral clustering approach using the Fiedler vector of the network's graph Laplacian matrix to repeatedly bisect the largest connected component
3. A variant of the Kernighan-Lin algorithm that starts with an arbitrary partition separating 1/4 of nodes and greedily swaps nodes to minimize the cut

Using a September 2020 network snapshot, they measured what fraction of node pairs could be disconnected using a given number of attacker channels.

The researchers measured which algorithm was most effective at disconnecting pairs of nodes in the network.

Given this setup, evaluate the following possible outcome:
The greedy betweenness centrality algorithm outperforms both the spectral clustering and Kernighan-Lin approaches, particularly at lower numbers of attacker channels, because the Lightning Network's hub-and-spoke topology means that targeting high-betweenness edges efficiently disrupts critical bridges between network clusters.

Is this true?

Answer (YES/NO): NO